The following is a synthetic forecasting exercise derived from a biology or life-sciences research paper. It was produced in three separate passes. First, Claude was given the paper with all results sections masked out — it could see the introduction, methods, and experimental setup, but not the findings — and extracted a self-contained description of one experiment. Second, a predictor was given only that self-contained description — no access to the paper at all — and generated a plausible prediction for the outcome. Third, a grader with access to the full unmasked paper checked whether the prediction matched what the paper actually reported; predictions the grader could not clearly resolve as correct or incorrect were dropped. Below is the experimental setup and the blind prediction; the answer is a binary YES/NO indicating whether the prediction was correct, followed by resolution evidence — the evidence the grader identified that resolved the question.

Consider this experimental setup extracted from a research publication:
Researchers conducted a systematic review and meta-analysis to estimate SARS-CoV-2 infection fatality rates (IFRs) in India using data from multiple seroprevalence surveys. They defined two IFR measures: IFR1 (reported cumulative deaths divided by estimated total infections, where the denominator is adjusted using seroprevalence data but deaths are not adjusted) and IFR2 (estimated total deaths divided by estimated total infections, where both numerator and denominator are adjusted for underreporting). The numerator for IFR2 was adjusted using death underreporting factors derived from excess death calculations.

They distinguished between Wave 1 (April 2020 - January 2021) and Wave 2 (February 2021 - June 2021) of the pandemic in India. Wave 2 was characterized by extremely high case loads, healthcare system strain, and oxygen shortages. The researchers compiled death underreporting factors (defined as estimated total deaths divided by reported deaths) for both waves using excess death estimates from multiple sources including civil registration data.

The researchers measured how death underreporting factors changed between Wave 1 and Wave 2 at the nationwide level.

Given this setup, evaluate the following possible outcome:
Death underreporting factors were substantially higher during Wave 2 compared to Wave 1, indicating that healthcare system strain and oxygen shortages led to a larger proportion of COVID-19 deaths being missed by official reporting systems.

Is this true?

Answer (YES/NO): YES